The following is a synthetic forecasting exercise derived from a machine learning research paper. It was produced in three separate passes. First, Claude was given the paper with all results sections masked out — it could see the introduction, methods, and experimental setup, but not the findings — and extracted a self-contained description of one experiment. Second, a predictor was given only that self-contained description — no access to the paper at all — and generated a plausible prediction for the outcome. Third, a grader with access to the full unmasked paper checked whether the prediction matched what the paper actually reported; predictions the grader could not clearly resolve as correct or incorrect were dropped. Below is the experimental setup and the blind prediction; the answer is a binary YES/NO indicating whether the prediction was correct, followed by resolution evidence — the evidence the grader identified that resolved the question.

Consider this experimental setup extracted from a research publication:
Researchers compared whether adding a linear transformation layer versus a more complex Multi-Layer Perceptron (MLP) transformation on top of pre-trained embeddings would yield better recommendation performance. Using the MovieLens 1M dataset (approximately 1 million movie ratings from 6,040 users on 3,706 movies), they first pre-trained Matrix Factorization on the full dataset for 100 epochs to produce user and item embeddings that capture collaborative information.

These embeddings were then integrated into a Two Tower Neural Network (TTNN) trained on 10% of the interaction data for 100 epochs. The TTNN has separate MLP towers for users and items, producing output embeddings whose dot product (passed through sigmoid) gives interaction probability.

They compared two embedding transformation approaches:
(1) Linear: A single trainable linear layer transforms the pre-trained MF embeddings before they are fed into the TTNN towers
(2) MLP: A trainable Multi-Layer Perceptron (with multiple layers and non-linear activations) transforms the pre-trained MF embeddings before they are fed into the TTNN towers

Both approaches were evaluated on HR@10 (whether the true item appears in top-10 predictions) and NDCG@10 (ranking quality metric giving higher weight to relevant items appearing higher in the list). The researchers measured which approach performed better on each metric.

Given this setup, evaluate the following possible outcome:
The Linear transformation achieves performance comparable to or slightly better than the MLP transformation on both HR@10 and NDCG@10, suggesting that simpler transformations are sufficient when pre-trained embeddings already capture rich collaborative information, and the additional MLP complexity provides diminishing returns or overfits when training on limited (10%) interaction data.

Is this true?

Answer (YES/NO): NO